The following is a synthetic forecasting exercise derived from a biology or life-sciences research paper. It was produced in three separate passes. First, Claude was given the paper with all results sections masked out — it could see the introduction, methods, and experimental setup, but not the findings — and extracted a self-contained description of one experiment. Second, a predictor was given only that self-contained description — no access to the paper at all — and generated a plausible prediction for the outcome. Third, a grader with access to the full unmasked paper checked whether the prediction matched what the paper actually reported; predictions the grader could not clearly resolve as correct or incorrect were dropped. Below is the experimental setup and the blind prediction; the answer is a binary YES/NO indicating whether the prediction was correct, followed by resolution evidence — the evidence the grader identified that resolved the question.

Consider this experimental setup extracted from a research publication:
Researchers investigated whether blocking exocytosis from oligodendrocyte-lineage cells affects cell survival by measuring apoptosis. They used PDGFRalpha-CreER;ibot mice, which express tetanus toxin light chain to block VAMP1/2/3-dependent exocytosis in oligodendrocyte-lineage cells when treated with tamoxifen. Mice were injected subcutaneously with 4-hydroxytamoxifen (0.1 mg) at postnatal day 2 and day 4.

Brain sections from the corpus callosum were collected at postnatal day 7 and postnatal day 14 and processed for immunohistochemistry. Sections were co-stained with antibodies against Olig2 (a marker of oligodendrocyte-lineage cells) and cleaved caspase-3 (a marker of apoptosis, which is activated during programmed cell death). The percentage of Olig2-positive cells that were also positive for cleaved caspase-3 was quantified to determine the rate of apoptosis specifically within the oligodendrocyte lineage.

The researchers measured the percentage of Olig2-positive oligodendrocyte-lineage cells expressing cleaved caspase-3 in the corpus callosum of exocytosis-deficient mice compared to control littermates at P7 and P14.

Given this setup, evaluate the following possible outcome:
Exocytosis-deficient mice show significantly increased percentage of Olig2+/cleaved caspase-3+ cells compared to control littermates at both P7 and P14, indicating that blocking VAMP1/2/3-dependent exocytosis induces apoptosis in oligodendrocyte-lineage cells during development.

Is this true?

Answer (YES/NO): NO